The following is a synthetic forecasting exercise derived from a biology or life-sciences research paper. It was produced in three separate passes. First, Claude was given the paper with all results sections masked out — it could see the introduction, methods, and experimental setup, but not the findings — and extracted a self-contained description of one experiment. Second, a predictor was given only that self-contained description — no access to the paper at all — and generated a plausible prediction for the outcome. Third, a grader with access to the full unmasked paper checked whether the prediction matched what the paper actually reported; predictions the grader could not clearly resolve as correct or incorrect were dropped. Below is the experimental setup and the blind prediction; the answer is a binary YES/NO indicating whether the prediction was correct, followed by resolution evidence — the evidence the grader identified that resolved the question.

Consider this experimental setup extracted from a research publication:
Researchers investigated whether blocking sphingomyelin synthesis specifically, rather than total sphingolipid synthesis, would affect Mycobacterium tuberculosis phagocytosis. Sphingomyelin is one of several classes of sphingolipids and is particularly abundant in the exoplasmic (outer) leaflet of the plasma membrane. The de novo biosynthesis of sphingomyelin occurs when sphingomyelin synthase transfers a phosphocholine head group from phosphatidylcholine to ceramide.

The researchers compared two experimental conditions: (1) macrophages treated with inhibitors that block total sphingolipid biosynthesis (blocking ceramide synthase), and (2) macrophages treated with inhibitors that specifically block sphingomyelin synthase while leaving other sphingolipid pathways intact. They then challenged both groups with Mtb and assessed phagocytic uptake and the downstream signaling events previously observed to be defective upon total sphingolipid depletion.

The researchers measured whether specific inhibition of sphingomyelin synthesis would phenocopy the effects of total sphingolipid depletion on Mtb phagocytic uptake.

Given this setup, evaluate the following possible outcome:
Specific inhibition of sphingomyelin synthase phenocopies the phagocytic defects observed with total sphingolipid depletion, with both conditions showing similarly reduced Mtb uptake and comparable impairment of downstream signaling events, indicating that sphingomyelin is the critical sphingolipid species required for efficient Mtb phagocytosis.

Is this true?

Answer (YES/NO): NO